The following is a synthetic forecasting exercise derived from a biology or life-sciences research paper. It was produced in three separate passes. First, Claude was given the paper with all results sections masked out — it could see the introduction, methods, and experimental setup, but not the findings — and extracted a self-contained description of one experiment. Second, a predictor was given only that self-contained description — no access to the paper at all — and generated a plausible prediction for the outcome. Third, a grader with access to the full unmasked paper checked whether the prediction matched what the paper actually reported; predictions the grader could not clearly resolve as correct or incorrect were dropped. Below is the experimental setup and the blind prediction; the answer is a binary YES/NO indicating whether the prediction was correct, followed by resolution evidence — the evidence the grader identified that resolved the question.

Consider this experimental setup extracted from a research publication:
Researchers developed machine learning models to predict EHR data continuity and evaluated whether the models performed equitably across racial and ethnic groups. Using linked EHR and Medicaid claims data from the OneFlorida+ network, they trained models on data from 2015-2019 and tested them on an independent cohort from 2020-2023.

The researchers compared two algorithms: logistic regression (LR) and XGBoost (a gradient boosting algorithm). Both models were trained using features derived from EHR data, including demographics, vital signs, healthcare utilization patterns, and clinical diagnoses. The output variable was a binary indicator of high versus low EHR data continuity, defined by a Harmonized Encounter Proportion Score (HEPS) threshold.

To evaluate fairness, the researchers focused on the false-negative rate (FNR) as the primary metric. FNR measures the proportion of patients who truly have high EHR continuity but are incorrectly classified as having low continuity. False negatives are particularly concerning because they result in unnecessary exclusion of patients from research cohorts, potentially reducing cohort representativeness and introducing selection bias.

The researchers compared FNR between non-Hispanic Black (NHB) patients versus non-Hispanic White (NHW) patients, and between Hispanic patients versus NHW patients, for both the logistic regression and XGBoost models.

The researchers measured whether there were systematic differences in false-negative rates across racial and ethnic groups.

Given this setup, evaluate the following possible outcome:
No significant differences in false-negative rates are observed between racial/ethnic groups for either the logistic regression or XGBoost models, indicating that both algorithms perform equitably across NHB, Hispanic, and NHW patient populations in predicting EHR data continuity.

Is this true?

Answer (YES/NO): NO